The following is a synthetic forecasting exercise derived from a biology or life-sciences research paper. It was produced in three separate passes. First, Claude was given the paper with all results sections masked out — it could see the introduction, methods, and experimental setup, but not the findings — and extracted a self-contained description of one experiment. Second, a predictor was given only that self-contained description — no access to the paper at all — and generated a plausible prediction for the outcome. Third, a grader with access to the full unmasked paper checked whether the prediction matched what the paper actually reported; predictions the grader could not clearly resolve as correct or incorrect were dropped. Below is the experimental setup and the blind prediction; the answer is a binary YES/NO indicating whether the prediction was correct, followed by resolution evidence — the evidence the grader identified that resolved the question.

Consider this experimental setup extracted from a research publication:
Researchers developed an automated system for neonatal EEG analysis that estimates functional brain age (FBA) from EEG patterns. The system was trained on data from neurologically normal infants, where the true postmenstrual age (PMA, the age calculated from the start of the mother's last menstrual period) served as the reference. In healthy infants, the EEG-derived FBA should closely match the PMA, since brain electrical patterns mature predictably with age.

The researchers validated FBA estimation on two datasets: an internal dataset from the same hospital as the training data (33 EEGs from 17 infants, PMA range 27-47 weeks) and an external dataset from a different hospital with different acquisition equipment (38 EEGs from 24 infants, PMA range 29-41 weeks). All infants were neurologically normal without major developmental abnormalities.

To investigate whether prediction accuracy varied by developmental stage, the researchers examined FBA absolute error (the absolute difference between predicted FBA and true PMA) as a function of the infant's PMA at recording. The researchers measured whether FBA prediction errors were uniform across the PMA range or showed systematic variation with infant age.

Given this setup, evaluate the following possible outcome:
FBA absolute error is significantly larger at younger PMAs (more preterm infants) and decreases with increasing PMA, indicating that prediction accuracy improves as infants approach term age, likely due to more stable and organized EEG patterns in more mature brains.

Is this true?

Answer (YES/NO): NO